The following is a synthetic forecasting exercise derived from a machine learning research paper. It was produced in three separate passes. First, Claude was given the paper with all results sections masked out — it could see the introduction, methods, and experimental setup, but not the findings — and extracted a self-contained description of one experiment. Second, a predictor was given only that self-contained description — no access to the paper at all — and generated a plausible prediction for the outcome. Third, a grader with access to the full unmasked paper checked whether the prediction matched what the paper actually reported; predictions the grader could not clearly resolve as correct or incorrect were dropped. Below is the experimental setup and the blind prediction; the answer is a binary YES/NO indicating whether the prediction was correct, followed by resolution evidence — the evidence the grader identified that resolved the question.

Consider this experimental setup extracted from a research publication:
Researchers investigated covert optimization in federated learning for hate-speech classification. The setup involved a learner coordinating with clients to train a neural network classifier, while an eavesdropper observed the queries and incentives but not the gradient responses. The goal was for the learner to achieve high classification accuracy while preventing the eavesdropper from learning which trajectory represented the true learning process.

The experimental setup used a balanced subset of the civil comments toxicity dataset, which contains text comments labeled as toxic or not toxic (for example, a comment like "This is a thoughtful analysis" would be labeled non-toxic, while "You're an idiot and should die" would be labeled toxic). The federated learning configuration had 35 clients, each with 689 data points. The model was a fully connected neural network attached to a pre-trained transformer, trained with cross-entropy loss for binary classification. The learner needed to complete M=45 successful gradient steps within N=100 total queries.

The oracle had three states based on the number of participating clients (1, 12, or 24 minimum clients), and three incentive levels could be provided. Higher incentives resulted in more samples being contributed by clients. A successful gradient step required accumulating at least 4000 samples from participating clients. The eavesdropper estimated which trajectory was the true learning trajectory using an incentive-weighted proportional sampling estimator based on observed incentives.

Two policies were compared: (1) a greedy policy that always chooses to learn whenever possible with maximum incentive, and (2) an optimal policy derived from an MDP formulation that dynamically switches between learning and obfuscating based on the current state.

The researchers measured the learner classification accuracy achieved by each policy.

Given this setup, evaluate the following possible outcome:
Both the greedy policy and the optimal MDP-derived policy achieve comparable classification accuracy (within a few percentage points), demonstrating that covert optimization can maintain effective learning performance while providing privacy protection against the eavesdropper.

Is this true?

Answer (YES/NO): YES